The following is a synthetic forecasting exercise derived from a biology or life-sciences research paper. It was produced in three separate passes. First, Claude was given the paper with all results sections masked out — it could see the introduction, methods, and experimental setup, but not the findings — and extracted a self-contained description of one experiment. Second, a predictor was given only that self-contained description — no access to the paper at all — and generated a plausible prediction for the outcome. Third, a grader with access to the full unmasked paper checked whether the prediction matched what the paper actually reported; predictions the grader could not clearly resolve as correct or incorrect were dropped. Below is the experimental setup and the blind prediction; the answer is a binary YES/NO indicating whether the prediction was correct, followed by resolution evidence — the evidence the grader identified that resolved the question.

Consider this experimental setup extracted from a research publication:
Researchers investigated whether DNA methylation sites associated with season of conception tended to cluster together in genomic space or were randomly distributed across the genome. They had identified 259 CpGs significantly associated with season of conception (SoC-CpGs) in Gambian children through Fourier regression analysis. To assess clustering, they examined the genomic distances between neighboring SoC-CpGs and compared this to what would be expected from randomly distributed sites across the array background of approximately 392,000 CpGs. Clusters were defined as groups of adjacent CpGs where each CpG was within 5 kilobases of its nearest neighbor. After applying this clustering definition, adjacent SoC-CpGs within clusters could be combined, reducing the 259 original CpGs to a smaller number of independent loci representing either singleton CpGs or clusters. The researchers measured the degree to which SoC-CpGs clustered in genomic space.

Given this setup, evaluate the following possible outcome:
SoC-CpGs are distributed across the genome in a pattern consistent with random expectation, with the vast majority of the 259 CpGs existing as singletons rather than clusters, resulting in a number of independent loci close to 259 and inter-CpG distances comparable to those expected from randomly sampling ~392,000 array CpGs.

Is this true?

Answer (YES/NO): NO